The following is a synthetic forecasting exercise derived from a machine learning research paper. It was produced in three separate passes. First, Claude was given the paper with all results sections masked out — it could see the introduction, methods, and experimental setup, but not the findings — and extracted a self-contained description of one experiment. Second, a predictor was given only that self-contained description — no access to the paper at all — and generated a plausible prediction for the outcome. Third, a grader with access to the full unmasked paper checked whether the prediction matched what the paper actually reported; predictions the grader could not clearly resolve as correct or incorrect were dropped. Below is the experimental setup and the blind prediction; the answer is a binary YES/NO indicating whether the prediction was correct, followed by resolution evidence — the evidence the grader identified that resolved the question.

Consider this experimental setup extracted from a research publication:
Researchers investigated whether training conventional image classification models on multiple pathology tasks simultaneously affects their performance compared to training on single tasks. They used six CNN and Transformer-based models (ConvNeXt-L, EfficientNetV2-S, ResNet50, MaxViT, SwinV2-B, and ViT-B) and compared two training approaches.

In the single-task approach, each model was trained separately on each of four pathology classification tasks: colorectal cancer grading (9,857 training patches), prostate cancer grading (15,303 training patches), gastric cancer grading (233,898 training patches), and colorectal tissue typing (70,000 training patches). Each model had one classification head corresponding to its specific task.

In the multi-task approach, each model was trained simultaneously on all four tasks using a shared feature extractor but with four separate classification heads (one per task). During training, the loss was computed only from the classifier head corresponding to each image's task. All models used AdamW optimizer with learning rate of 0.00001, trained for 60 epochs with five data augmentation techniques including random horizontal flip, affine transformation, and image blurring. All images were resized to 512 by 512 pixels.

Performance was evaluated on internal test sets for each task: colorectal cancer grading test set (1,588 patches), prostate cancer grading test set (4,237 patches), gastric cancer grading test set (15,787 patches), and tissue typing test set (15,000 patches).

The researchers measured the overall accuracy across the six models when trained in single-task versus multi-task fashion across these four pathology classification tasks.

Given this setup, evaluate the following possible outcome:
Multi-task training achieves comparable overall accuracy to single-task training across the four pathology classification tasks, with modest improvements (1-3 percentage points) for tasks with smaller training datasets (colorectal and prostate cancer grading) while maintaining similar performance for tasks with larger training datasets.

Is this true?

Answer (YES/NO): NO